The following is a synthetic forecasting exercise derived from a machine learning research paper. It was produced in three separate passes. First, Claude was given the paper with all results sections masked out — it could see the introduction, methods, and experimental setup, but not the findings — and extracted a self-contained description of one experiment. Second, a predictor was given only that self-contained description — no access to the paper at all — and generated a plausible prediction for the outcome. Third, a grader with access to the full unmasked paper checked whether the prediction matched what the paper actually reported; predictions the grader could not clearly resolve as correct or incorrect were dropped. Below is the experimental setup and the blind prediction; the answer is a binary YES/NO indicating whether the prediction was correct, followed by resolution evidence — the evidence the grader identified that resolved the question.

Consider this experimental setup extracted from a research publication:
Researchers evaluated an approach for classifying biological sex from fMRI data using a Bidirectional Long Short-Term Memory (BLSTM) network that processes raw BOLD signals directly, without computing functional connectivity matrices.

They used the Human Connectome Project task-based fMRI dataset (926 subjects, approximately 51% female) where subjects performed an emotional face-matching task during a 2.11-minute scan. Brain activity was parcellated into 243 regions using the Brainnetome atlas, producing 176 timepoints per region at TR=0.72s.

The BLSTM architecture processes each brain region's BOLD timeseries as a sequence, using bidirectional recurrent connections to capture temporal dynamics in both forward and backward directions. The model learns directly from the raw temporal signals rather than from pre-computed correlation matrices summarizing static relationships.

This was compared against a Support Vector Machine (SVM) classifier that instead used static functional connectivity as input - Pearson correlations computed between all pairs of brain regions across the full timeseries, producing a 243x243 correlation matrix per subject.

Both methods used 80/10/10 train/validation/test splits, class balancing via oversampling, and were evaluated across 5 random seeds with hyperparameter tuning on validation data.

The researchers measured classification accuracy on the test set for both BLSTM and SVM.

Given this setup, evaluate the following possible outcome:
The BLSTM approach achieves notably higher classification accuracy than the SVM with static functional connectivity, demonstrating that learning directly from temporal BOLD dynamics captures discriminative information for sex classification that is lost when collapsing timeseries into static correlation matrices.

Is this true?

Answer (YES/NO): NO